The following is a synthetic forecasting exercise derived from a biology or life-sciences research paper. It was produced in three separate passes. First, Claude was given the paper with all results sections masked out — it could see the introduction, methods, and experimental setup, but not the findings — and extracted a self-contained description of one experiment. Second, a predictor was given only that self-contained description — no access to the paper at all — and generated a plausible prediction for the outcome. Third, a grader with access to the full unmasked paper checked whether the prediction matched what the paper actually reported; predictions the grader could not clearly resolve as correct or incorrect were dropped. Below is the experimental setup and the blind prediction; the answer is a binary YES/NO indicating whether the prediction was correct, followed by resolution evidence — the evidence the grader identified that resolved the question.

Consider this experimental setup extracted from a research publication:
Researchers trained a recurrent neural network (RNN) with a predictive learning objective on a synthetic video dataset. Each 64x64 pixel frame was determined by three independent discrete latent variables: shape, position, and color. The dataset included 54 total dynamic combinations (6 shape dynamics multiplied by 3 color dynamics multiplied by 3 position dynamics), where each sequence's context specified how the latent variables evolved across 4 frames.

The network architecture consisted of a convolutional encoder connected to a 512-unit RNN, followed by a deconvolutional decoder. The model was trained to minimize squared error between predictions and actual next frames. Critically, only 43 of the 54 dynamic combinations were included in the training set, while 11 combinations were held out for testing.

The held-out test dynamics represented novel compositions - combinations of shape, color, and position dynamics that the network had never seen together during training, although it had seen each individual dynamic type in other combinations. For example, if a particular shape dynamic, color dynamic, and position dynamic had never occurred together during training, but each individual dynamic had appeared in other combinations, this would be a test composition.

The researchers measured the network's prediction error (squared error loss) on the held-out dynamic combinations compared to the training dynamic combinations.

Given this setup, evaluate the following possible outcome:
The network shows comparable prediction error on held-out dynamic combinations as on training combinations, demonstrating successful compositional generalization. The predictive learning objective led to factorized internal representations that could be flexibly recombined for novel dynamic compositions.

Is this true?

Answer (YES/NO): YES